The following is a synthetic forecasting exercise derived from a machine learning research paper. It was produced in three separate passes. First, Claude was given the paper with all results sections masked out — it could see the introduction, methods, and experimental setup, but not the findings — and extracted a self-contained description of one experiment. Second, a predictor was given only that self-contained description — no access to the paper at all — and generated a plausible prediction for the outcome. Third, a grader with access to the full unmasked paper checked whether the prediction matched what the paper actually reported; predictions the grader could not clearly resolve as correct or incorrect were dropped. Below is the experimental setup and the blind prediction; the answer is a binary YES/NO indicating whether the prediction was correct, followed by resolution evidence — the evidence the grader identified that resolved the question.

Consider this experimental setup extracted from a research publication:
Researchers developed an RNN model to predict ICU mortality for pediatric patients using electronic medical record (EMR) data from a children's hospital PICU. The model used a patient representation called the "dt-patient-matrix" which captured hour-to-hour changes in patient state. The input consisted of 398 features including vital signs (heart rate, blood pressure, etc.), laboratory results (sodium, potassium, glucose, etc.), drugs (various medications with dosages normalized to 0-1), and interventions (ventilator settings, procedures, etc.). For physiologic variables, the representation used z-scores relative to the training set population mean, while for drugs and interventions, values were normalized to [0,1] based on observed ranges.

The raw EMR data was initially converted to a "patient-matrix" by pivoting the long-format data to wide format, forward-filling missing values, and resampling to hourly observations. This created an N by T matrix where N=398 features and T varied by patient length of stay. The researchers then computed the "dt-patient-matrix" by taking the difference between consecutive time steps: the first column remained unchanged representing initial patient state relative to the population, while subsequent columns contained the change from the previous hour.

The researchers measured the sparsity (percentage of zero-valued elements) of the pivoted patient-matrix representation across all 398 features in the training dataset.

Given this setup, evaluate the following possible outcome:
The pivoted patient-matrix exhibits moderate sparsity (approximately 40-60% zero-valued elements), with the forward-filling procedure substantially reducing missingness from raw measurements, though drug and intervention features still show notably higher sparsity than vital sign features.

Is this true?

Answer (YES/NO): NO